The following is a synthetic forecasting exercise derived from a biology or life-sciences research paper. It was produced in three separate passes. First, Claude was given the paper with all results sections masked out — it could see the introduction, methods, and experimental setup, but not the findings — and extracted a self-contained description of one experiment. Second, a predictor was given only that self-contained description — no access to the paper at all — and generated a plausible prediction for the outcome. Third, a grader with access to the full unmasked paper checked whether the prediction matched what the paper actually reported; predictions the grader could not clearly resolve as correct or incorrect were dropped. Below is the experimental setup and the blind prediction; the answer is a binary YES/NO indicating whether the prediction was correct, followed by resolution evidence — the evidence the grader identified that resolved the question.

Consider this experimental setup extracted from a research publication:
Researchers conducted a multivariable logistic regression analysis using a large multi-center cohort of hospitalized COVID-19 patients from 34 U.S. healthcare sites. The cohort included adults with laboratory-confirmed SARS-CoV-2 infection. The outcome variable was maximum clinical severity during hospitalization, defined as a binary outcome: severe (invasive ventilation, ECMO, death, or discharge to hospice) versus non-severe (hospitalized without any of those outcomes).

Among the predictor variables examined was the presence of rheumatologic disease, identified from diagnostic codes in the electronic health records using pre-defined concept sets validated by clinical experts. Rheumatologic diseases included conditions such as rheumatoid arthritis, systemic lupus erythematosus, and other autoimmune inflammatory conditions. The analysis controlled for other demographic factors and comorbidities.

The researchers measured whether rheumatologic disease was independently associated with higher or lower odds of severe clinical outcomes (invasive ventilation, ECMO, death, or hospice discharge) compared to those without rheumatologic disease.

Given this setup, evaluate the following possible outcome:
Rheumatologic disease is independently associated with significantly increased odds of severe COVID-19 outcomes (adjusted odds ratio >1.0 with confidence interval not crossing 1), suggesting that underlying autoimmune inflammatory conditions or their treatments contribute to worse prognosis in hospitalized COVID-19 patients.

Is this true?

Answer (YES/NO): NO